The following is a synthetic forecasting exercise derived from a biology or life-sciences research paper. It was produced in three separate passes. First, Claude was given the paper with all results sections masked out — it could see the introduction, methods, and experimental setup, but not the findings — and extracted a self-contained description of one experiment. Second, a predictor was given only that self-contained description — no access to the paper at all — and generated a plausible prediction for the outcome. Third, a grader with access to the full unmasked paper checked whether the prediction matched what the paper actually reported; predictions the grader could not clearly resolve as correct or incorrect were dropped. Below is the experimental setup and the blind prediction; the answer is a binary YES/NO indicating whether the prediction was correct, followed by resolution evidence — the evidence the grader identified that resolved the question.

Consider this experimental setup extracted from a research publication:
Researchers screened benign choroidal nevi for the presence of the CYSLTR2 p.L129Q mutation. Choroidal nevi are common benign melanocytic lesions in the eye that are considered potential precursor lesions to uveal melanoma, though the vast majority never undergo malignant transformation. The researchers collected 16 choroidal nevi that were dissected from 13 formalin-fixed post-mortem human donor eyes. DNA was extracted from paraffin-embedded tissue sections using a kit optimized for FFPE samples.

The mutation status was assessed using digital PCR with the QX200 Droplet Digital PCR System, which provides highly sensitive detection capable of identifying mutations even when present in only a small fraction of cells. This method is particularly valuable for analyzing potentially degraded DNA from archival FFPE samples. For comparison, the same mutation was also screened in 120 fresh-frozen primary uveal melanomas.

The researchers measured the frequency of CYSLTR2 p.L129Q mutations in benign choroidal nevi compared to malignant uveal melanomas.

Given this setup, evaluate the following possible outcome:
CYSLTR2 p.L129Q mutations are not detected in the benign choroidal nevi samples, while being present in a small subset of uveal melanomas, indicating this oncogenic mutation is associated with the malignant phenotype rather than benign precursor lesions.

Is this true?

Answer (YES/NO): NO